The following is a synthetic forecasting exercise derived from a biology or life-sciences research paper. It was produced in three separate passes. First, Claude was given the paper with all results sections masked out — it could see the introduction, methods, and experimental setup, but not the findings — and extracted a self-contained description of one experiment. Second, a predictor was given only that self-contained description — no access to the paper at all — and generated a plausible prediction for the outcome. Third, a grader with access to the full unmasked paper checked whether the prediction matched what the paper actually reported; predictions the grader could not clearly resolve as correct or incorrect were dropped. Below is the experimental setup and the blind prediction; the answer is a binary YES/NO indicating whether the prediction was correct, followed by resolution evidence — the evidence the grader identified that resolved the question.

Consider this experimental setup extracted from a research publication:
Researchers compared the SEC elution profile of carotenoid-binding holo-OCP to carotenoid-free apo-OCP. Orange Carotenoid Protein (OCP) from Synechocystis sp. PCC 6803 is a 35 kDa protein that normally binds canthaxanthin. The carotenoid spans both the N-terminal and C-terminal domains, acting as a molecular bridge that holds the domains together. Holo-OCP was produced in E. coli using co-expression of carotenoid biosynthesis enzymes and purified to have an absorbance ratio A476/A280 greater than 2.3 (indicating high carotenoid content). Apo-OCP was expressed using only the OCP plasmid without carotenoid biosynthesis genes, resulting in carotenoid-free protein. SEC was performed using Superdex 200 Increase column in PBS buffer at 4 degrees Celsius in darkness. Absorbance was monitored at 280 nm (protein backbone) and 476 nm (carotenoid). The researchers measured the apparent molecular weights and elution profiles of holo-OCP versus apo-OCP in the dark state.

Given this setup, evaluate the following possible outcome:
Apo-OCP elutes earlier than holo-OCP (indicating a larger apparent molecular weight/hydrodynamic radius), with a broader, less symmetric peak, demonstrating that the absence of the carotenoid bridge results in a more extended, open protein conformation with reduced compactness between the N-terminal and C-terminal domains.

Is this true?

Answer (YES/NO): NO